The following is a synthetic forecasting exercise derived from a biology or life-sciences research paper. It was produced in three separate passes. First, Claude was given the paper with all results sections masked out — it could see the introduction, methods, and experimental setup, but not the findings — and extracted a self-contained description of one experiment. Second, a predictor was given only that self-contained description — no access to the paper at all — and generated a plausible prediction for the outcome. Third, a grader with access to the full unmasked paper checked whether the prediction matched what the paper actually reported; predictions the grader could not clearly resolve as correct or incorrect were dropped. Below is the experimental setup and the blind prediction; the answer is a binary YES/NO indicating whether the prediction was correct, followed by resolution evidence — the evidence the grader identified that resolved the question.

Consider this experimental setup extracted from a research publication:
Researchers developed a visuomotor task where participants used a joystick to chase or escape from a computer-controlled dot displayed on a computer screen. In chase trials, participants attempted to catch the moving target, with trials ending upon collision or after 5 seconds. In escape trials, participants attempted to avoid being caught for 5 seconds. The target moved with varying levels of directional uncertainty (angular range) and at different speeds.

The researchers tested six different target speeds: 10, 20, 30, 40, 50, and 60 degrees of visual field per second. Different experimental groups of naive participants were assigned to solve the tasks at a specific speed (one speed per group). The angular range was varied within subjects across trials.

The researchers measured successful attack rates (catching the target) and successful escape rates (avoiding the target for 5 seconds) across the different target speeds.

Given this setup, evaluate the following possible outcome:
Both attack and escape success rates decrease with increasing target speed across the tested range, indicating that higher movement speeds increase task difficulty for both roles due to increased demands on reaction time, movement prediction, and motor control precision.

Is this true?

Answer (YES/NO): YES